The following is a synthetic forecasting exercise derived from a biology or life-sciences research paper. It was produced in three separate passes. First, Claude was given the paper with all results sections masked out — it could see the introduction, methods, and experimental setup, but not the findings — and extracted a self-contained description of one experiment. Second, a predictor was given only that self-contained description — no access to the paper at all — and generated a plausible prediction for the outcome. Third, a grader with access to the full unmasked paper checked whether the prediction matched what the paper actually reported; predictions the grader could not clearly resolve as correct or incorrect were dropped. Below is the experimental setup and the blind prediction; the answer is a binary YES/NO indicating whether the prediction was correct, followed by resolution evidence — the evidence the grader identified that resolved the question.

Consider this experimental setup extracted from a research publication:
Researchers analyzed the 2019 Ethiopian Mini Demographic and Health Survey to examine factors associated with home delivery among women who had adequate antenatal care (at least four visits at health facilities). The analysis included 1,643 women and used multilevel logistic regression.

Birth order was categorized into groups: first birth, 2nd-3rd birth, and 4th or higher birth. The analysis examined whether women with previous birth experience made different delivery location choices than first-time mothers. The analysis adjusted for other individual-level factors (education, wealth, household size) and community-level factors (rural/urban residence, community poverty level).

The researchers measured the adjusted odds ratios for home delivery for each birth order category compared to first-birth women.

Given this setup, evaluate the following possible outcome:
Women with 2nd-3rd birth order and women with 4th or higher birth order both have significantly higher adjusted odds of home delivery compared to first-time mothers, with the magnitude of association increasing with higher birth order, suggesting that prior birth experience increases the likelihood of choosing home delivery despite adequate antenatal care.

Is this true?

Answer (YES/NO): NO